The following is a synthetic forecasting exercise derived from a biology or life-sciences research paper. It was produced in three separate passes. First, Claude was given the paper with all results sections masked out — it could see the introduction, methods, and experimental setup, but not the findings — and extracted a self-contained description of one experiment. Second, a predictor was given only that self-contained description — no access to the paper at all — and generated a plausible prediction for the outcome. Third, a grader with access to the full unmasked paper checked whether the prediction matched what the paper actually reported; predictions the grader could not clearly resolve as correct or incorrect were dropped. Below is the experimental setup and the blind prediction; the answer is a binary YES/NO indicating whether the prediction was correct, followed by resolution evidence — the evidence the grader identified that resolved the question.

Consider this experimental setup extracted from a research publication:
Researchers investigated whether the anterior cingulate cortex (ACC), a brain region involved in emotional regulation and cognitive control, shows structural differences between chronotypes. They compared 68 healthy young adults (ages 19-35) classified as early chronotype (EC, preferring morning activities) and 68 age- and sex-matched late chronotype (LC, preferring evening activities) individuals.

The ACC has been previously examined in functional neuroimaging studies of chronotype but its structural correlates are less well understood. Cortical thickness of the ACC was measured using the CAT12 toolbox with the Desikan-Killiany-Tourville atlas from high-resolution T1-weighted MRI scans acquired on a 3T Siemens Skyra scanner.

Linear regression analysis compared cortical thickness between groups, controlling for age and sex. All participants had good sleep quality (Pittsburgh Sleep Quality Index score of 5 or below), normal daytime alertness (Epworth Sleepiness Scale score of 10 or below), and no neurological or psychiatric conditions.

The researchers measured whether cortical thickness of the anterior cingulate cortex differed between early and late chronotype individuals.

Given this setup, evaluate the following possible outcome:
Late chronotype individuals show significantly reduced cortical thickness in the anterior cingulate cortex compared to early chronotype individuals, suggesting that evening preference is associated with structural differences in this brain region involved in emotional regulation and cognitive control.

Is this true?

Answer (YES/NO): YES